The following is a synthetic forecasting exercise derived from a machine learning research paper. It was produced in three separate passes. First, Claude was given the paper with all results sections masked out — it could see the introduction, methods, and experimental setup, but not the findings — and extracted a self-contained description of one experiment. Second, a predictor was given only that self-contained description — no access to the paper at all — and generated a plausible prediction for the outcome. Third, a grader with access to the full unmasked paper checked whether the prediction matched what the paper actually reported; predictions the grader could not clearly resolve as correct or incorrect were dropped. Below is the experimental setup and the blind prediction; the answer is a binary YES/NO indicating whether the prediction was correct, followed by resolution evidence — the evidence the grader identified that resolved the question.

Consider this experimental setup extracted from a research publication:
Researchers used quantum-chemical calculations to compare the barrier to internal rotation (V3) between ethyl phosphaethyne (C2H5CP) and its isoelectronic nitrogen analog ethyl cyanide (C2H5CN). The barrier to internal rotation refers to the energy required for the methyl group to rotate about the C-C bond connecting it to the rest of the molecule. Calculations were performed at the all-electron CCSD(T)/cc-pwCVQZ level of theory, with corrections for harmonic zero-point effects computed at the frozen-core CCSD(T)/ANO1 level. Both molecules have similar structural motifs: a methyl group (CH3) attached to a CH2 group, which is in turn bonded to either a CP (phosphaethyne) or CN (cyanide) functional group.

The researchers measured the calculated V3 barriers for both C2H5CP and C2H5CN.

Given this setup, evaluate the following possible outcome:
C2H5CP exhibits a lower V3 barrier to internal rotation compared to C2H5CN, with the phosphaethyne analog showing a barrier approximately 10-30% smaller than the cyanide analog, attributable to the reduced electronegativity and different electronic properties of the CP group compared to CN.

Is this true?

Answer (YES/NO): NO